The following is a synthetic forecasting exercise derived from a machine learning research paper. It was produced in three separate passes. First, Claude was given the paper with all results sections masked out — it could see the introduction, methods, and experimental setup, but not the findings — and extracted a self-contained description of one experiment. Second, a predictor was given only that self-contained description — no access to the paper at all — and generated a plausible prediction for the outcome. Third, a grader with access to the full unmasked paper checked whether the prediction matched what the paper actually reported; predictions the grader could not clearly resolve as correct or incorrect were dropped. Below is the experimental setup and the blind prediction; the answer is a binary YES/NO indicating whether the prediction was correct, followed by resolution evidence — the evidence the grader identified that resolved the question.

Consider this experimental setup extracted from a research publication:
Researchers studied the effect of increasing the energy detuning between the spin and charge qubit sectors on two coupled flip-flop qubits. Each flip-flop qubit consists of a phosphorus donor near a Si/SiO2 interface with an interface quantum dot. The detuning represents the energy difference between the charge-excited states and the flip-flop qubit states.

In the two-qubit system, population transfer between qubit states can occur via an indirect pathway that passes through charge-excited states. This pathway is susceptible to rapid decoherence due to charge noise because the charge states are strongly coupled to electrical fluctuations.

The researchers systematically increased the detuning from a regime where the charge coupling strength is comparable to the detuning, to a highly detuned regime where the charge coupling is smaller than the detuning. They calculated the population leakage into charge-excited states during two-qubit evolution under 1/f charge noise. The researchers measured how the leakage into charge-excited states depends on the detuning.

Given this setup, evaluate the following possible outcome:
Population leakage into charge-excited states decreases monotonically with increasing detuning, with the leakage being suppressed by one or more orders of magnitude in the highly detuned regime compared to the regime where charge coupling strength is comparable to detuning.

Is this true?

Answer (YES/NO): YES